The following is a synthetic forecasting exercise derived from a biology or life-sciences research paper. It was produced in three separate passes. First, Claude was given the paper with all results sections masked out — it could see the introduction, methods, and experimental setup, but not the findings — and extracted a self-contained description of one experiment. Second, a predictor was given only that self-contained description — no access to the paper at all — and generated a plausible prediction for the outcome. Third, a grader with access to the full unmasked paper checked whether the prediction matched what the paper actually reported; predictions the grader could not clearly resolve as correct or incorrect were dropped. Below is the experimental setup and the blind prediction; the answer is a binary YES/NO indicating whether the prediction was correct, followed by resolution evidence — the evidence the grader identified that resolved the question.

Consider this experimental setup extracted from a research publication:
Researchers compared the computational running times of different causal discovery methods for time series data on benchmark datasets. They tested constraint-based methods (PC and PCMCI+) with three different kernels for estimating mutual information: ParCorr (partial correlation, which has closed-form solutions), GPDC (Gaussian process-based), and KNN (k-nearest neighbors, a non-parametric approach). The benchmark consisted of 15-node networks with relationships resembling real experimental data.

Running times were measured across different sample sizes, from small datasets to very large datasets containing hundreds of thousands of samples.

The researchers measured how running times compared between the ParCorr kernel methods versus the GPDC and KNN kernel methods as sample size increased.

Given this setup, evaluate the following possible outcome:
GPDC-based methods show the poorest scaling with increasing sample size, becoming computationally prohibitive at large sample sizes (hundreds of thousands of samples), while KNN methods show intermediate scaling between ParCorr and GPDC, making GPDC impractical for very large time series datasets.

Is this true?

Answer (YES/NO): NO